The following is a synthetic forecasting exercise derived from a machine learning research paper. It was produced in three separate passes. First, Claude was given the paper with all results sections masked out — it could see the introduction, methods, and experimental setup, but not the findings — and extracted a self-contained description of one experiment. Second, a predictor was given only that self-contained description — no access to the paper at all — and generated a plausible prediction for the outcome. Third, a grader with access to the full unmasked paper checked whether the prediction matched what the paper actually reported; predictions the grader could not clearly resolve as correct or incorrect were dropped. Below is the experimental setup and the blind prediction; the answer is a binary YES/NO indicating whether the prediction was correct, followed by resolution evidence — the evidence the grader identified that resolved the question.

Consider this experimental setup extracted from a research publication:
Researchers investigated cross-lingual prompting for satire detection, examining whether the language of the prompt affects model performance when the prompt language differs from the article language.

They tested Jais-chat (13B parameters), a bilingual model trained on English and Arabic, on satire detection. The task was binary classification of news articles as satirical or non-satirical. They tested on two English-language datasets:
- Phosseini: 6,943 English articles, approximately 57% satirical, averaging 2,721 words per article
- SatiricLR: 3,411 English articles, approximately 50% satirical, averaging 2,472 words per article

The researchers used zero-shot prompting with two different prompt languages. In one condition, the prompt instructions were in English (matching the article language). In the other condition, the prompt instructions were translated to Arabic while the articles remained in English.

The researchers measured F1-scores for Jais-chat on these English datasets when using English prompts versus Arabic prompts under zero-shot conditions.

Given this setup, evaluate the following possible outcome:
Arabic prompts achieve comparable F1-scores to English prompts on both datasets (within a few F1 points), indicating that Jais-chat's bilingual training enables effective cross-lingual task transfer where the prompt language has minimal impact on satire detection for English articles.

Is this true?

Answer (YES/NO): NO